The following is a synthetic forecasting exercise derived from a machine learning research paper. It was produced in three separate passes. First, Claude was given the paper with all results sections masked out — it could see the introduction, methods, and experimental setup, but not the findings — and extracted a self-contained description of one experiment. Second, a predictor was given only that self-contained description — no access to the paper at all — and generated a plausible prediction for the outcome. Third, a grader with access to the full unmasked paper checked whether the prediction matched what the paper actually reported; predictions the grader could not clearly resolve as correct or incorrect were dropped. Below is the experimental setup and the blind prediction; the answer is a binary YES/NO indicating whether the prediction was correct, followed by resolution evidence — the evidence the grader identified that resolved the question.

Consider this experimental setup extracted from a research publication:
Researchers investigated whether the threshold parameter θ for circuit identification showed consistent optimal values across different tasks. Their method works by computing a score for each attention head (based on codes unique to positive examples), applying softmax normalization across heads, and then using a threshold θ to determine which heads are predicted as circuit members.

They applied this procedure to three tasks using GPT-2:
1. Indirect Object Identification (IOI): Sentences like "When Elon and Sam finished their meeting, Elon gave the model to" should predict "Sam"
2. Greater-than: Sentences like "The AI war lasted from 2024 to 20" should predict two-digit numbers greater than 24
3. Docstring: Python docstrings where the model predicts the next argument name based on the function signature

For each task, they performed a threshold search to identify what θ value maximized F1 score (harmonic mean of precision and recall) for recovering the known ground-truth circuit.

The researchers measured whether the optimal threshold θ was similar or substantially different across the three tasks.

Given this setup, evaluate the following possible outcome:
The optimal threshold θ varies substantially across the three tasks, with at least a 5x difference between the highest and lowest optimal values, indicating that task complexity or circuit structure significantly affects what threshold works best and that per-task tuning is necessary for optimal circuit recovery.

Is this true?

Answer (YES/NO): NO